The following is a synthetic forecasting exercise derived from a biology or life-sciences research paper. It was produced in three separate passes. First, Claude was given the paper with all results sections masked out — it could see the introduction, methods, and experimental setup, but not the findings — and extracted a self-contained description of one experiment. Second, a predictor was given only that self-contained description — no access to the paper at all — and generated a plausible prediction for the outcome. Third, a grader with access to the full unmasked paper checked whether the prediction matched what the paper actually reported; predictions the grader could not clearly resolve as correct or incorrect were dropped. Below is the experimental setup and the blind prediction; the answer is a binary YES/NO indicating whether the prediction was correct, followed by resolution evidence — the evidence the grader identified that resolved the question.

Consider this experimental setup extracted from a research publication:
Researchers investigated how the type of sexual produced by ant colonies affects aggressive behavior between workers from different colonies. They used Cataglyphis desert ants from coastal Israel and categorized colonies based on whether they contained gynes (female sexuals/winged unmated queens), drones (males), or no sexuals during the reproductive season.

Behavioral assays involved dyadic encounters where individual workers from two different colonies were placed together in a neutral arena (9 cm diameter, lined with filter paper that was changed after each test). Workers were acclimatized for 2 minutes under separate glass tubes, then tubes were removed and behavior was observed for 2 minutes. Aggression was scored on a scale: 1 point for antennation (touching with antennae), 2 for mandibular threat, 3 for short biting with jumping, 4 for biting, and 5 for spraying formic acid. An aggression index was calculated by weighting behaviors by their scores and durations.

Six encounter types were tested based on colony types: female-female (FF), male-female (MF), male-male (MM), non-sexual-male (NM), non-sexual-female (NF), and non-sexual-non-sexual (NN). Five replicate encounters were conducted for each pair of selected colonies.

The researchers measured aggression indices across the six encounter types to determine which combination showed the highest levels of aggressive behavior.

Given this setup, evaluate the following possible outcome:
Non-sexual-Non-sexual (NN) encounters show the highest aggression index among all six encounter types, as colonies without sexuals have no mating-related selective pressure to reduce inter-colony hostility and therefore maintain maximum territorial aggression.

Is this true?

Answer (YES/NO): NO